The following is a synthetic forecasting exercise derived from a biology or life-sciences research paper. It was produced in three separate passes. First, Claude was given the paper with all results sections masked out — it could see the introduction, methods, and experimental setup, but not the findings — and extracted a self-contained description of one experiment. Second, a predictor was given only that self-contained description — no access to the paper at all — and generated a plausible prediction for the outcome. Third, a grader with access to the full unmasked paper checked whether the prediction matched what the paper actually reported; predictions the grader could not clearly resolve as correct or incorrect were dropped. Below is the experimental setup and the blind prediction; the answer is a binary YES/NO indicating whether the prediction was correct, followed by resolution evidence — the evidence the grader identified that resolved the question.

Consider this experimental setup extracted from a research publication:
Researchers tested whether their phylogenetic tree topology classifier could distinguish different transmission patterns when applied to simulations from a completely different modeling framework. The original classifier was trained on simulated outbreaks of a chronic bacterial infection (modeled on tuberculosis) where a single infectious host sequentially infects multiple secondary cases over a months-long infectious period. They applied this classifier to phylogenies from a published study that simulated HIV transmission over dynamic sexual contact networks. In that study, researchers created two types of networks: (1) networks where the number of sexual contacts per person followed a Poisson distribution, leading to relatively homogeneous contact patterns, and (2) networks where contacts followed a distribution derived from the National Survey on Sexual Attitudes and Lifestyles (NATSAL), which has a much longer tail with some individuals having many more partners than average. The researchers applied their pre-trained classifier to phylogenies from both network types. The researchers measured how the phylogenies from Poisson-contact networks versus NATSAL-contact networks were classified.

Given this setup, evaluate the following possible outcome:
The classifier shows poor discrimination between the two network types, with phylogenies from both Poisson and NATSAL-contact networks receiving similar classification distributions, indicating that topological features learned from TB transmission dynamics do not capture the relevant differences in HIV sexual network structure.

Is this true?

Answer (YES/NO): NO